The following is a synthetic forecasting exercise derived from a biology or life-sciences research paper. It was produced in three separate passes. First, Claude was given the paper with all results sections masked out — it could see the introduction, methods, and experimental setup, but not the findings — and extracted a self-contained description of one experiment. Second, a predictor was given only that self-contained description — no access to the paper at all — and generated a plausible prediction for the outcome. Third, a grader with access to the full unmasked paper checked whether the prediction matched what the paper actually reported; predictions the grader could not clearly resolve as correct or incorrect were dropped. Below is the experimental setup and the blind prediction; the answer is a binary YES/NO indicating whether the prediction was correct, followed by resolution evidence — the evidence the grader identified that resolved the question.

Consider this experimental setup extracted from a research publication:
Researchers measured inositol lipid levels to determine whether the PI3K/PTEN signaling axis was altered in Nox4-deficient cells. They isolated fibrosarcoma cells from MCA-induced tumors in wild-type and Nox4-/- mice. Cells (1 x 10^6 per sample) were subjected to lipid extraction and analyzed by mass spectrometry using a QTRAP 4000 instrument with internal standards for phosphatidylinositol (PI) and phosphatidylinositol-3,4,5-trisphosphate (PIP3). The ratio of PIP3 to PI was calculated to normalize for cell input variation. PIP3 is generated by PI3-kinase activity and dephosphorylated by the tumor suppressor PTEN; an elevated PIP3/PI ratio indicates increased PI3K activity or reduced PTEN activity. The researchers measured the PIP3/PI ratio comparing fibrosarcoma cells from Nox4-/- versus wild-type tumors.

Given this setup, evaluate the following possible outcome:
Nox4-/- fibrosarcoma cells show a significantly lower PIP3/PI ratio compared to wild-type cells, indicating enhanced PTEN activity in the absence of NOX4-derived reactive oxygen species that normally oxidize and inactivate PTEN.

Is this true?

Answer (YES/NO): NO